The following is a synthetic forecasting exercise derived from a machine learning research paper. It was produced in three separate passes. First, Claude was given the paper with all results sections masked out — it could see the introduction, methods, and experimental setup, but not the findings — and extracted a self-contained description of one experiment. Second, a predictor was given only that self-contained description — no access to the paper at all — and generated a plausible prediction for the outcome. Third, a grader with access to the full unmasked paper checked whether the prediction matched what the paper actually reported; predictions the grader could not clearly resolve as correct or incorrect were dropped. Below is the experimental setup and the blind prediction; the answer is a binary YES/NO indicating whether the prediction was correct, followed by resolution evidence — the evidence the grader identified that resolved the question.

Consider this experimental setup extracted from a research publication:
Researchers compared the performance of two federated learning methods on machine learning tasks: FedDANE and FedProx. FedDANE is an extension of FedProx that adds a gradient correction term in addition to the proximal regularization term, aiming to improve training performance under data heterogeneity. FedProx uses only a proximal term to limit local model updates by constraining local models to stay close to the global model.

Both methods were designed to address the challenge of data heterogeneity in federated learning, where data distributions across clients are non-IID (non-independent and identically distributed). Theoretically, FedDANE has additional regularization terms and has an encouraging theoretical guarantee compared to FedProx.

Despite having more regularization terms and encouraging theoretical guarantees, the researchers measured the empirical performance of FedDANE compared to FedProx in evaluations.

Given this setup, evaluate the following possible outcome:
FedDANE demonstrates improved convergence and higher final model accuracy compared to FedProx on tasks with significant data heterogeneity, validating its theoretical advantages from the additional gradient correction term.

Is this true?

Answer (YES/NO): NO